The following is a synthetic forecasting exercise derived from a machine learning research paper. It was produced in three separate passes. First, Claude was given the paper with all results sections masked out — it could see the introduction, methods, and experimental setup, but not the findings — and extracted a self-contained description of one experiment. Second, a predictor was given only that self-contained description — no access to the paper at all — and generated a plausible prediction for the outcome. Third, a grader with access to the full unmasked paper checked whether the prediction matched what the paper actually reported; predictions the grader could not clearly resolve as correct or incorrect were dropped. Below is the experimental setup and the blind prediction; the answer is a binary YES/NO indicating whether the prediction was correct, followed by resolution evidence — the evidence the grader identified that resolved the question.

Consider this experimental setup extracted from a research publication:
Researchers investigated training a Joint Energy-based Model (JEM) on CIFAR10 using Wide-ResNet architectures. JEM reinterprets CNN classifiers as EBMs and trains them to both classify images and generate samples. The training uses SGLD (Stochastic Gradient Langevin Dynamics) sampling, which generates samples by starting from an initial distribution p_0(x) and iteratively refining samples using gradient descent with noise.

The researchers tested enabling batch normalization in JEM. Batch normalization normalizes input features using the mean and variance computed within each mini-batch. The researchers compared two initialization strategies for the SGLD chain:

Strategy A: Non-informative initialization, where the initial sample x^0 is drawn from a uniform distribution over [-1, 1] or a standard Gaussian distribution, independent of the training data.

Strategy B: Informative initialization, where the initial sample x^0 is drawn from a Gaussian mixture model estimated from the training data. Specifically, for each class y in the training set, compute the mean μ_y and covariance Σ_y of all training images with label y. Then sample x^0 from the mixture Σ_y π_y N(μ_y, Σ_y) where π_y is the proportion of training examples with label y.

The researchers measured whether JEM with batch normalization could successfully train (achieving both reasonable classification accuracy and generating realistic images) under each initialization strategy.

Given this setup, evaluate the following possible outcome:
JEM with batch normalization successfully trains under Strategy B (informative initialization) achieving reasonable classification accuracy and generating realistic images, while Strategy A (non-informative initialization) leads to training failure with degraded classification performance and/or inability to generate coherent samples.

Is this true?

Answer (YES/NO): YES